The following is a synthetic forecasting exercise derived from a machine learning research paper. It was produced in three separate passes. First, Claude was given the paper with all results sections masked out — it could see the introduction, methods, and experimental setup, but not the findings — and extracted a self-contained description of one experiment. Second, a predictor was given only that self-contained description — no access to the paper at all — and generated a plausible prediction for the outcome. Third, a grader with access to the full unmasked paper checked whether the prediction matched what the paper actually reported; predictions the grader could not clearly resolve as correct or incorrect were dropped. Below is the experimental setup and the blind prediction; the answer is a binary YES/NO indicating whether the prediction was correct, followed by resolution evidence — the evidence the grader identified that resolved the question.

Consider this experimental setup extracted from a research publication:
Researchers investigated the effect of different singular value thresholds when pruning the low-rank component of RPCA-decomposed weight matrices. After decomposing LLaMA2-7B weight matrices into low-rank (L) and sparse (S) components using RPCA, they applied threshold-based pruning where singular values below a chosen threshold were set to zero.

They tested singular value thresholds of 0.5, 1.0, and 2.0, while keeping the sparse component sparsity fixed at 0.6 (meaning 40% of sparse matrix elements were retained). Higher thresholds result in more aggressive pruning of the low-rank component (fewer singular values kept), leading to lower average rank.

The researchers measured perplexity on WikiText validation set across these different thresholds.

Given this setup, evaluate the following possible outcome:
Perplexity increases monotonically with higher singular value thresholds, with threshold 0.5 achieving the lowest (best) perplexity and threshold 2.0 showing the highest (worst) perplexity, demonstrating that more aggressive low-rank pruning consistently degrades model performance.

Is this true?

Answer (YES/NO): YES